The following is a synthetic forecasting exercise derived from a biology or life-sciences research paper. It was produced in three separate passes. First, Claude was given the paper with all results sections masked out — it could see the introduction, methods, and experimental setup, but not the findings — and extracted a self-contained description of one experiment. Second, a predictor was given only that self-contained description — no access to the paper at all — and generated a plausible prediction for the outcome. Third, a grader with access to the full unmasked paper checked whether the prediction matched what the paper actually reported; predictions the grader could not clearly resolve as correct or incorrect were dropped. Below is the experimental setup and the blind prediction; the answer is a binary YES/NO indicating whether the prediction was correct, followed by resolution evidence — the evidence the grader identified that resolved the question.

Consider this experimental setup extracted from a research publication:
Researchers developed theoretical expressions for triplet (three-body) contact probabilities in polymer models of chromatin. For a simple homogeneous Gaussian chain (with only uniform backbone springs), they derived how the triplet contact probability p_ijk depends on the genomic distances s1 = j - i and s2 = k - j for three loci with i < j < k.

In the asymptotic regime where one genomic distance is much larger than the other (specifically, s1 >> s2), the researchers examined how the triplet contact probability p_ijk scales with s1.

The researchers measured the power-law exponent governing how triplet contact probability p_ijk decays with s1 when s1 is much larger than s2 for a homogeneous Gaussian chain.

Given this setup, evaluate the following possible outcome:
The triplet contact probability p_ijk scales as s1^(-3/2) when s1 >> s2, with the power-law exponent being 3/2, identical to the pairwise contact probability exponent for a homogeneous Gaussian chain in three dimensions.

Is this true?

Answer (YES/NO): YES